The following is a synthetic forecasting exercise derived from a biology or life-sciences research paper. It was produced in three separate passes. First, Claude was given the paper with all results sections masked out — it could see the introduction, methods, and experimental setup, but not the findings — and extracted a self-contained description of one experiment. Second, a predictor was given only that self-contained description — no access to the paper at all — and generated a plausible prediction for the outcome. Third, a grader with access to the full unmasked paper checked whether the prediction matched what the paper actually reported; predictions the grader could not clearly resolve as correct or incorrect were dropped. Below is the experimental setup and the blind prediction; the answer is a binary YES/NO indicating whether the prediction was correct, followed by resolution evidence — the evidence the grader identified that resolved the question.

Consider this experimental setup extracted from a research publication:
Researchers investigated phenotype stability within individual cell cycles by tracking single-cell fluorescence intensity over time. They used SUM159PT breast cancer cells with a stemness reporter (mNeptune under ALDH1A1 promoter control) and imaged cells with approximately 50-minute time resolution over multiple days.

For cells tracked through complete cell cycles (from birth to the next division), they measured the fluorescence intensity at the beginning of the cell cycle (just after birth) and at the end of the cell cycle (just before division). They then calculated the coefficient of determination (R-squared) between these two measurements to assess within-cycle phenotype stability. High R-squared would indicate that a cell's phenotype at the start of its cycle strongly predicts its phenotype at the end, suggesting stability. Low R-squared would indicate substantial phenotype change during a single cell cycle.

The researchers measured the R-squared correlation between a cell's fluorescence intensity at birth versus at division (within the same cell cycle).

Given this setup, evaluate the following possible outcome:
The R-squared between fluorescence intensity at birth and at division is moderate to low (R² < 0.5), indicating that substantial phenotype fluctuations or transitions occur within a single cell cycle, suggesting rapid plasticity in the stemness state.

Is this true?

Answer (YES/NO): NO